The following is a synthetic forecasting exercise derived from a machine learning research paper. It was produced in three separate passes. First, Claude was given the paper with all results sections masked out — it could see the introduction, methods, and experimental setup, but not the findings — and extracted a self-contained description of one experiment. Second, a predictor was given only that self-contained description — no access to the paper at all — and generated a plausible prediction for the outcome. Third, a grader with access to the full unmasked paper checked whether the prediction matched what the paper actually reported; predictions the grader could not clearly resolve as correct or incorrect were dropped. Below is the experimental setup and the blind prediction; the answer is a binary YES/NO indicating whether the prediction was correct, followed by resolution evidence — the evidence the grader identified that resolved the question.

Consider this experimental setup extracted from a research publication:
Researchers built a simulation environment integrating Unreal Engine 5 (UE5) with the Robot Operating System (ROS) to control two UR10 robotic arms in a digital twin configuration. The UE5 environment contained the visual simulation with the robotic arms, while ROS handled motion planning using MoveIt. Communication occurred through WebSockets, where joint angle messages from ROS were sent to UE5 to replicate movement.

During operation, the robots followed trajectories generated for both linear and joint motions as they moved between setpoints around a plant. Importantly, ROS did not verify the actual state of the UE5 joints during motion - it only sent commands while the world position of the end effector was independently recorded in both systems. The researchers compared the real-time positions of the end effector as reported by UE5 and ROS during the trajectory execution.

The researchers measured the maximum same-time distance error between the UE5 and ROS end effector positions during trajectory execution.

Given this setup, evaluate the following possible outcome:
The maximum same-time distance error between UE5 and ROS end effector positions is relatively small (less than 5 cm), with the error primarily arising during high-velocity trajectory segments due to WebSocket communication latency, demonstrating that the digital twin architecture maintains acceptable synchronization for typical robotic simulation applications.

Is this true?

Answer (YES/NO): NO